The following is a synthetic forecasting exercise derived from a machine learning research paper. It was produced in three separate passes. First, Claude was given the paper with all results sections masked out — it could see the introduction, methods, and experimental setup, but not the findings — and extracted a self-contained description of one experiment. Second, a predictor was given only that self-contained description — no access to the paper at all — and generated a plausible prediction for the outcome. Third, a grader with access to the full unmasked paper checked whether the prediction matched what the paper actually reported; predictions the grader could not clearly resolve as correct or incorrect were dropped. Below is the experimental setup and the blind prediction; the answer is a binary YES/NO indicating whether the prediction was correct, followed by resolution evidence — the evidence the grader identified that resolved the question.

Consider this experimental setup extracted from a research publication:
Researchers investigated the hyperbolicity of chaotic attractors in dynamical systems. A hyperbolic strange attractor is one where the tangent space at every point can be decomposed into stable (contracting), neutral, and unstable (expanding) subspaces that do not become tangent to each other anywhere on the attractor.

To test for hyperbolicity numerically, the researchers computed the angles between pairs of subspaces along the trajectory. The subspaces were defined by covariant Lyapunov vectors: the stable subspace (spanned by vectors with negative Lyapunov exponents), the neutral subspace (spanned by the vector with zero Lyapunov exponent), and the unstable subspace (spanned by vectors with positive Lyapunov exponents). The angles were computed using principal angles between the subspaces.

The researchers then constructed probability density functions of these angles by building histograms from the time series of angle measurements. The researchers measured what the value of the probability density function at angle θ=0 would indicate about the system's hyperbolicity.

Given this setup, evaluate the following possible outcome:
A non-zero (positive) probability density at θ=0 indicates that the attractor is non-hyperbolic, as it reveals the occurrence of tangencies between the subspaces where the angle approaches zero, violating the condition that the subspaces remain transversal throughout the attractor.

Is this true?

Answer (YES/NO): YES